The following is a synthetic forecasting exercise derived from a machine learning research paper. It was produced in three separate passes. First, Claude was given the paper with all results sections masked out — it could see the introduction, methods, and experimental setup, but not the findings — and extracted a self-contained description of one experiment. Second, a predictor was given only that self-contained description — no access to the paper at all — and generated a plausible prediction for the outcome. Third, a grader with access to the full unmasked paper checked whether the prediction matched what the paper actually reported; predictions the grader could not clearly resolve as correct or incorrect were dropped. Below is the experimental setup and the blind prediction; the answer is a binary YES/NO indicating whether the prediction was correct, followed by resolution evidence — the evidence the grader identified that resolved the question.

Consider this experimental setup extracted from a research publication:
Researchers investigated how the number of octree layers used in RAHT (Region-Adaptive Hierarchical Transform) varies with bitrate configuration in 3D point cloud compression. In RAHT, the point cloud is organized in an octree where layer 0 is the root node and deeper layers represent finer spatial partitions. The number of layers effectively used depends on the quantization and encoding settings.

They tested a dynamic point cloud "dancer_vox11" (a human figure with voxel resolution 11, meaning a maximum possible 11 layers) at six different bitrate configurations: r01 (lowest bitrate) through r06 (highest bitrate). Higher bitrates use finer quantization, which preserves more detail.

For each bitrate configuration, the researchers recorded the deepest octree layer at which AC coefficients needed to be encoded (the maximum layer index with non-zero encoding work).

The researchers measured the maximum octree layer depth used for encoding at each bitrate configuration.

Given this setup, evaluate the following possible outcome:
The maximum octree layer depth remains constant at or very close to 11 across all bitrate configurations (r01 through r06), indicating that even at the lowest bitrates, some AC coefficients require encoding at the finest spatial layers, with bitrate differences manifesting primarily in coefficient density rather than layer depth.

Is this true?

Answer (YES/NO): NO